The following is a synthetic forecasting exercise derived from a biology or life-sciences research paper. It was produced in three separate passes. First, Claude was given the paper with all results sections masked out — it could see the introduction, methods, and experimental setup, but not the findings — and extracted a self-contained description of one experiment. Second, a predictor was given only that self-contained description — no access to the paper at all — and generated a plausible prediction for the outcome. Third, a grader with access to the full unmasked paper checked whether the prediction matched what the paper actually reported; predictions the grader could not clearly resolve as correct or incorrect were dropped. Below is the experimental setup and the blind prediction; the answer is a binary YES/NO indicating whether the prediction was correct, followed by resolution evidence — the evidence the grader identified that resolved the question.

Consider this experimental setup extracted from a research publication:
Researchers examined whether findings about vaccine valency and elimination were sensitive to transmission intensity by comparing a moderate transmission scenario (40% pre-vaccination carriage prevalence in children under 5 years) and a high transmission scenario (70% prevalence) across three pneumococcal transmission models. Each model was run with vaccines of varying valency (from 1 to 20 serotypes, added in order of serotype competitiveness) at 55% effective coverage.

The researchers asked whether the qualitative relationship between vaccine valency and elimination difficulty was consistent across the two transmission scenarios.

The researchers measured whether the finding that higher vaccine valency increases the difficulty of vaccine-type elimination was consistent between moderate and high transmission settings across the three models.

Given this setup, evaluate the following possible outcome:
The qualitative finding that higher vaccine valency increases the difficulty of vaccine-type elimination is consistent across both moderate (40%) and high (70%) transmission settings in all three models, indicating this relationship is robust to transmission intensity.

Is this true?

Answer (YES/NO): YES